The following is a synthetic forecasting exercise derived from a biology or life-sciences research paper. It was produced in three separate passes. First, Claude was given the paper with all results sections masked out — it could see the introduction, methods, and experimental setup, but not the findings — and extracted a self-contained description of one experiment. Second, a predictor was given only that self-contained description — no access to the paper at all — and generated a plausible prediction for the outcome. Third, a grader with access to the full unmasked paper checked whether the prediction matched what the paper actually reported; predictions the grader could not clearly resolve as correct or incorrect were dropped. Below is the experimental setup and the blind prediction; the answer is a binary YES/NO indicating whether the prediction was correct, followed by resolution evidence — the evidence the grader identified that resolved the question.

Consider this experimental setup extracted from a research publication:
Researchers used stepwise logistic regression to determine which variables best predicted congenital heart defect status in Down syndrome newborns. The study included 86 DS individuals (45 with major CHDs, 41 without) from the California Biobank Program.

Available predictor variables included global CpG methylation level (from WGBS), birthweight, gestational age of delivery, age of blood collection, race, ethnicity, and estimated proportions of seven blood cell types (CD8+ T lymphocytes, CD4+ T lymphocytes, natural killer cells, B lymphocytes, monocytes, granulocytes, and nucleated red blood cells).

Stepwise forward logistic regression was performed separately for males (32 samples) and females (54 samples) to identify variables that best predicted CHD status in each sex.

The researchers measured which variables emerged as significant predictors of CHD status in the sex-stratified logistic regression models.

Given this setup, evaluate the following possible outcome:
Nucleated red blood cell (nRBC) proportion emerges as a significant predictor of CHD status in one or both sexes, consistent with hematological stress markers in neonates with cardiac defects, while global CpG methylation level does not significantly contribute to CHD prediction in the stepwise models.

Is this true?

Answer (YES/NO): NO